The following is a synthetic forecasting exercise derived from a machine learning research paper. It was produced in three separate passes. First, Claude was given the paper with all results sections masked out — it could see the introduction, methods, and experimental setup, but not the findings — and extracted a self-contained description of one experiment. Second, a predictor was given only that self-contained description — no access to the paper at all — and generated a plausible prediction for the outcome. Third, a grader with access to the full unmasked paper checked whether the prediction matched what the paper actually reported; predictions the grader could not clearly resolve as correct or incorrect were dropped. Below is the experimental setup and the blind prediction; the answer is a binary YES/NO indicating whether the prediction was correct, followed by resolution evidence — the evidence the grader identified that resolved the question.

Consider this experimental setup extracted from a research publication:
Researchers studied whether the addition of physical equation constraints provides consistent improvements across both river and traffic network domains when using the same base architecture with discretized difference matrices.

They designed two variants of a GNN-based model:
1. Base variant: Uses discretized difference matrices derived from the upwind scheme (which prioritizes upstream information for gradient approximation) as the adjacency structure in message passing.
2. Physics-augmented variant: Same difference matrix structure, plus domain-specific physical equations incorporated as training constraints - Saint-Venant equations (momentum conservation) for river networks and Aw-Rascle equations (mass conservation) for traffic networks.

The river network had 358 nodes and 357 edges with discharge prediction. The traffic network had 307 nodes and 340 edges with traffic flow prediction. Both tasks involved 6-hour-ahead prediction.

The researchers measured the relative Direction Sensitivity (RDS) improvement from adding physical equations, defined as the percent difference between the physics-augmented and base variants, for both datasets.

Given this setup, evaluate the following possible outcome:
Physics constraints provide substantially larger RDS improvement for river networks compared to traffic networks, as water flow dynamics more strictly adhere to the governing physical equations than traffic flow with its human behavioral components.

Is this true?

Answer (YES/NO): NO